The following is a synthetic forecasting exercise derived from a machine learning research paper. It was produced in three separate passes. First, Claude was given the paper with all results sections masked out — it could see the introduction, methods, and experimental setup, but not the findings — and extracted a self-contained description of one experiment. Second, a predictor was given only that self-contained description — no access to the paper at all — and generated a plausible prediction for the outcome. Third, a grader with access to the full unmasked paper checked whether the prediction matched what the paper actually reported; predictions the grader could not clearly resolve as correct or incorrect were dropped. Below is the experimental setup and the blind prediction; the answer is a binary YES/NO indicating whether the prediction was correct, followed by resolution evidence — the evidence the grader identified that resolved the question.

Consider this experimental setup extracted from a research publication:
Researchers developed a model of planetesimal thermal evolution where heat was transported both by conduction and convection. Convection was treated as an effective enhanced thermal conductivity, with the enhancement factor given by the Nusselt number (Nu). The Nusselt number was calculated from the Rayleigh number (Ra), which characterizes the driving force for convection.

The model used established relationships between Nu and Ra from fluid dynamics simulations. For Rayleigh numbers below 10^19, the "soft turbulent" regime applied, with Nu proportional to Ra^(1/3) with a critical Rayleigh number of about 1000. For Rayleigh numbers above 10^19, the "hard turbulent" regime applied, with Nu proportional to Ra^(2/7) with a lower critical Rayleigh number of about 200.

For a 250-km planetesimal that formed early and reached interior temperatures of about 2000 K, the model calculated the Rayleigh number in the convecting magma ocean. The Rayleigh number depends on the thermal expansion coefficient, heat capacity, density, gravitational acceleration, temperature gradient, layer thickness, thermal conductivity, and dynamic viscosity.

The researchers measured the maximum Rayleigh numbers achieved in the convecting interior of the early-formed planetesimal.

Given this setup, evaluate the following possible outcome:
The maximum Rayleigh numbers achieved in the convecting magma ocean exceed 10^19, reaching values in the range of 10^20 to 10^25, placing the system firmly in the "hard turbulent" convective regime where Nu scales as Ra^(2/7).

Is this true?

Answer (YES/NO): YES